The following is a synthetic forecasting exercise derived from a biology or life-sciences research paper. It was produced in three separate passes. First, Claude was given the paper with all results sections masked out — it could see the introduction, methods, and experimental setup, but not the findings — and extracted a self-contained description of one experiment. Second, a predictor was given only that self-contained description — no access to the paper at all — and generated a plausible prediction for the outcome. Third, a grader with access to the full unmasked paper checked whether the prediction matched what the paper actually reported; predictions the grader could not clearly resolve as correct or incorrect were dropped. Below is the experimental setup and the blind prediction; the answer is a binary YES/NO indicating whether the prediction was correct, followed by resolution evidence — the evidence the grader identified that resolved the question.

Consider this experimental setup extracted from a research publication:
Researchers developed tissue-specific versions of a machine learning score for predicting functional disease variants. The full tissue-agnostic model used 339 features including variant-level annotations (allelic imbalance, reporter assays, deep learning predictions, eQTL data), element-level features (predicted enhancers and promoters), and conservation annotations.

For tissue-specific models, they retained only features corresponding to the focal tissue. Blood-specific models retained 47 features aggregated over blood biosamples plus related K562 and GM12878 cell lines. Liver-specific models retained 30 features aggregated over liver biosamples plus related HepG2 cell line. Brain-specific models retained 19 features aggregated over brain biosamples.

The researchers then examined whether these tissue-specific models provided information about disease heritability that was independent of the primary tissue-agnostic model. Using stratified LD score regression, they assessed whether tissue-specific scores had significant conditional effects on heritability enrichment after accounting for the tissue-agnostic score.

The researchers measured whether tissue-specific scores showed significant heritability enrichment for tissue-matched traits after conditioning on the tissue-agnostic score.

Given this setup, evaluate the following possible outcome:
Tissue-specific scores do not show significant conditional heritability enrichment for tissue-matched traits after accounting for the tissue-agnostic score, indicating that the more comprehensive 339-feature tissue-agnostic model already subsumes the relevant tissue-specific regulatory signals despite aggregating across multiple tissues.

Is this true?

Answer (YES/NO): NO